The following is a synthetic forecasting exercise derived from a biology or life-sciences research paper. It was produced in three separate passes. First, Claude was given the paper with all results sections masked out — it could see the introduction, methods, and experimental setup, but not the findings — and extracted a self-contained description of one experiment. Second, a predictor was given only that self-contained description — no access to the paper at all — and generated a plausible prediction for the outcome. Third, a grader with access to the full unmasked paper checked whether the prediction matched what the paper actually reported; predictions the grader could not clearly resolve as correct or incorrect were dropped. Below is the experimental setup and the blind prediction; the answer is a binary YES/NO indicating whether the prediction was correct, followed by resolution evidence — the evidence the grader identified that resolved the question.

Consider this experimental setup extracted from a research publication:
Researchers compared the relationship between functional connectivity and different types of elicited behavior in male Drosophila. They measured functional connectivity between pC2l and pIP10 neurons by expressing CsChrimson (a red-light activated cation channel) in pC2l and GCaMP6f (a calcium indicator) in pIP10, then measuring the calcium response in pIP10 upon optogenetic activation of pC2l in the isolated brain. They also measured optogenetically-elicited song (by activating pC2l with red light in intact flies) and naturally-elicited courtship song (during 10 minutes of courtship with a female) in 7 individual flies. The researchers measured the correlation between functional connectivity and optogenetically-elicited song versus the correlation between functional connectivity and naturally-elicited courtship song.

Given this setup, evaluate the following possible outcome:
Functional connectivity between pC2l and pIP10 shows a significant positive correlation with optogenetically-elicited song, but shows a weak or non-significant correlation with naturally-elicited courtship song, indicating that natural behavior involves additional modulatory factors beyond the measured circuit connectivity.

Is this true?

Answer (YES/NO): YES